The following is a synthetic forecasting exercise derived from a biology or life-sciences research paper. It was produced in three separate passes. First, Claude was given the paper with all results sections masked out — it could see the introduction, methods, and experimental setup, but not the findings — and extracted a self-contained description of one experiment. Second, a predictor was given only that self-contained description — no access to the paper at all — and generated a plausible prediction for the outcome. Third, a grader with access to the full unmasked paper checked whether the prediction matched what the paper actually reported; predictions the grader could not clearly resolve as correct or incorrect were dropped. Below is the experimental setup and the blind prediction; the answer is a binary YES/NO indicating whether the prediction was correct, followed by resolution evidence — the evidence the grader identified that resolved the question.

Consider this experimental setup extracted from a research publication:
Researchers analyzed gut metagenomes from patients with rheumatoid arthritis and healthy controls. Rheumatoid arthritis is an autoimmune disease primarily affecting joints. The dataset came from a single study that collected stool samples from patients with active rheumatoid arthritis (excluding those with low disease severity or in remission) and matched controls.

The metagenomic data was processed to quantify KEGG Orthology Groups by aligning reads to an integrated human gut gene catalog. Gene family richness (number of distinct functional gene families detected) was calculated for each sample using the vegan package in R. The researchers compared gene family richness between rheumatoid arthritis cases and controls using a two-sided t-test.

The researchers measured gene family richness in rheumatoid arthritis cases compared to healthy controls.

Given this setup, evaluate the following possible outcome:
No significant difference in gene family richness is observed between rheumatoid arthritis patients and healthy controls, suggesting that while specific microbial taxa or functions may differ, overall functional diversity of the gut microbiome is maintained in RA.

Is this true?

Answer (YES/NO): YES